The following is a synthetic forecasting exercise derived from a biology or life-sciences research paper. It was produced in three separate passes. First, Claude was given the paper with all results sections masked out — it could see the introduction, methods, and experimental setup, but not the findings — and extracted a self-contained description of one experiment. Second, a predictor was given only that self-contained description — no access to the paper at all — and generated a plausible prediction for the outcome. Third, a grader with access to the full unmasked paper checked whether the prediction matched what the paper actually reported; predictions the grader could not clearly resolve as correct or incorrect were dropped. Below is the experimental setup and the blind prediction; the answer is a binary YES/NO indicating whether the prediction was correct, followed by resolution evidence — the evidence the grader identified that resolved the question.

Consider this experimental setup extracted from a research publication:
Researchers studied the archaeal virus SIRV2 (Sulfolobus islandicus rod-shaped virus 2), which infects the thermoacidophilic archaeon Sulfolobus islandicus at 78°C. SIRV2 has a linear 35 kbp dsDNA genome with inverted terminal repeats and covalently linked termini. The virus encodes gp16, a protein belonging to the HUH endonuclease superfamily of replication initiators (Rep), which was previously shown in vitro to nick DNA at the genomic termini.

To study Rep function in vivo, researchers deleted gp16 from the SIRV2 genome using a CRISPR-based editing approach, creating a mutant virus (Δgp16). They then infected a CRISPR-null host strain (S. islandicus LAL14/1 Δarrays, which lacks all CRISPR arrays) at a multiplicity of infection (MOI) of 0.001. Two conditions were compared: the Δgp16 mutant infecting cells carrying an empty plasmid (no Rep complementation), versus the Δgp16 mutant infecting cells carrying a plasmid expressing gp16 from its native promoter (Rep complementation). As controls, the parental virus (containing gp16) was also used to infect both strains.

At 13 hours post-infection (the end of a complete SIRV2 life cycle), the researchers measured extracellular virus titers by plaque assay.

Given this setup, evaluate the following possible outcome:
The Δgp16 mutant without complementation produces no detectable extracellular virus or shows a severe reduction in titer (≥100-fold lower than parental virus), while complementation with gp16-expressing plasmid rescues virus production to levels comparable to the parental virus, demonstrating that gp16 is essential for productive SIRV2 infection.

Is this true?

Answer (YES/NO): NO